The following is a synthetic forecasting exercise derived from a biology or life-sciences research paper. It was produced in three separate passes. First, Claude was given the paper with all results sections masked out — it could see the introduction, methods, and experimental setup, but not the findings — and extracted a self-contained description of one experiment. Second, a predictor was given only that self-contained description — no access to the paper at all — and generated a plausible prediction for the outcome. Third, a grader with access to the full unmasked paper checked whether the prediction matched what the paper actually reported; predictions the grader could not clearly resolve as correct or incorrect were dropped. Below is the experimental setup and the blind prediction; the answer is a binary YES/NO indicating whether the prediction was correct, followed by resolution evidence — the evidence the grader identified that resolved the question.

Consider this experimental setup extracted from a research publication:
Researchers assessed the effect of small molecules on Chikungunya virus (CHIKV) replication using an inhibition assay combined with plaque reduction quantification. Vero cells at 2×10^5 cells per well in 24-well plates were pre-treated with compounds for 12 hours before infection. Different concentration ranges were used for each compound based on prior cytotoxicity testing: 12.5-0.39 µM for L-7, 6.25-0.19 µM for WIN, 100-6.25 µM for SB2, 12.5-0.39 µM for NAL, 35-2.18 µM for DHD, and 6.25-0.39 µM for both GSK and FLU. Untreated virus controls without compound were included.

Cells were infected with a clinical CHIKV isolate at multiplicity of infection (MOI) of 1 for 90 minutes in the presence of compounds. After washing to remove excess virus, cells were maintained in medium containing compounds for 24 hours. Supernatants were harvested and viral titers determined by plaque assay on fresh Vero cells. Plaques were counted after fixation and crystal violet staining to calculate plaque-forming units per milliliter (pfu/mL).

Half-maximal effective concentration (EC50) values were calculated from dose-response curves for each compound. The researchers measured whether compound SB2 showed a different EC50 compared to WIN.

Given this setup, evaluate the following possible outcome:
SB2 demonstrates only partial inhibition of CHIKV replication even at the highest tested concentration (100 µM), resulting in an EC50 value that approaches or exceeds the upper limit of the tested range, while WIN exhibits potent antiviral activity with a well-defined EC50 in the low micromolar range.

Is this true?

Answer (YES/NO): NO